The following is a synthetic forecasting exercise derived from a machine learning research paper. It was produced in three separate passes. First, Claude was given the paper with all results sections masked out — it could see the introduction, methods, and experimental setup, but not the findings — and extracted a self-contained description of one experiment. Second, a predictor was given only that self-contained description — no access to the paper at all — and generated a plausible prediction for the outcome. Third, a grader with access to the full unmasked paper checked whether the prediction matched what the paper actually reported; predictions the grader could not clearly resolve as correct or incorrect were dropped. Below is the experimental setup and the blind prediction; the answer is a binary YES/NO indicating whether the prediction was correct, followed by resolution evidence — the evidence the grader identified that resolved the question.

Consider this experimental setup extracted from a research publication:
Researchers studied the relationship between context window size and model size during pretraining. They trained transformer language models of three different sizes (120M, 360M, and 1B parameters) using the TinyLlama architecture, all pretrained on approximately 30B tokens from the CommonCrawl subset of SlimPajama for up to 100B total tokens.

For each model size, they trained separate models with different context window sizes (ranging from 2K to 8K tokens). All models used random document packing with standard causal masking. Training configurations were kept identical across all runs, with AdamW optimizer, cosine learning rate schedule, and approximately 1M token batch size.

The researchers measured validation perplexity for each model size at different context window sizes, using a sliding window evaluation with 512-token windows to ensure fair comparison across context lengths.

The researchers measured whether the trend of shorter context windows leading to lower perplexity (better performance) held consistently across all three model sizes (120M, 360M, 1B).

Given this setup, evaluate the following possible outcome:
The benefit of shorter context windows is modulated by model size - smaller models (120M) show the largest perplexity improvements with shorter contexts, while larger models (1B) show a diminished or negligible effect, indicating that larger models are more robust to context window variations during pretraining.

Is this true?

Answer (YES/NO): NO